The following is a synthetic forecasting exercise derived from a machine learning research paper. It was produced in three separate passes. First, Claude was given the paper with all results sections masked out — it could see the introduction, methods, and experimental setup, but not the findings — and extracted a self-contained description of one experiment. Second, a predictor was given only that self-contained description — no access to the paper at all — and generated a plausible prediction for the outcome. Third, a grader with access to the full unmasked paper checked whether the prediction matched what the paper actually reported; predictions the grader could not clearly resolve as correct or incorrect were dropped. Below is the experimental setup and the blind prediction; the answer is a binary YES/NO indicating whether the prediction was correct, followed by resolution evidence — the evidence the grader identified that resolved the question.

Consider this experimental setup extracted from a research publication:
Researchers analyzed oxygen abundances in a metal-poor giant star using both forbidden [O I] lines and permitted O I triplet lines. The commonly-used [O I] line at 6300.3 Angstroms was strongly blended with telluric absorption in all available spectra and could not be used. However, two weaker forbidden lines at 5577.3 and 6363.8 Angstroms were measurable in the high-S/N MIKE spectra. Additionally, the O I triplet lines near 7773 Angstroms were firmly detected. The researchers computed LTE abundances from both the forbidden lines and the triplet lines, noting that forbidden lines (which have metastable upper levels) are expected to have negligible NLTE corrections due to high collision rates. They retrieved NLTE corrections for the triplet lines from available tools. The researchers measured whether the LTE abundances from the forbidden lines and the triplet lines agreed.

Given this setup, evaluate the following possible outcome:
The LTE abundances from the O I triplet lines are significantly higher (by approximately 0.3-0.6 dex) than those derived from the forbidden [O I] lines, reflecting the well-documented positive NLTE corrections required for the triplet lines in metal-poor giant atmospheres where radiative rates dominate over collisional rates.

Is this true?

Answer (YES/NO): YES